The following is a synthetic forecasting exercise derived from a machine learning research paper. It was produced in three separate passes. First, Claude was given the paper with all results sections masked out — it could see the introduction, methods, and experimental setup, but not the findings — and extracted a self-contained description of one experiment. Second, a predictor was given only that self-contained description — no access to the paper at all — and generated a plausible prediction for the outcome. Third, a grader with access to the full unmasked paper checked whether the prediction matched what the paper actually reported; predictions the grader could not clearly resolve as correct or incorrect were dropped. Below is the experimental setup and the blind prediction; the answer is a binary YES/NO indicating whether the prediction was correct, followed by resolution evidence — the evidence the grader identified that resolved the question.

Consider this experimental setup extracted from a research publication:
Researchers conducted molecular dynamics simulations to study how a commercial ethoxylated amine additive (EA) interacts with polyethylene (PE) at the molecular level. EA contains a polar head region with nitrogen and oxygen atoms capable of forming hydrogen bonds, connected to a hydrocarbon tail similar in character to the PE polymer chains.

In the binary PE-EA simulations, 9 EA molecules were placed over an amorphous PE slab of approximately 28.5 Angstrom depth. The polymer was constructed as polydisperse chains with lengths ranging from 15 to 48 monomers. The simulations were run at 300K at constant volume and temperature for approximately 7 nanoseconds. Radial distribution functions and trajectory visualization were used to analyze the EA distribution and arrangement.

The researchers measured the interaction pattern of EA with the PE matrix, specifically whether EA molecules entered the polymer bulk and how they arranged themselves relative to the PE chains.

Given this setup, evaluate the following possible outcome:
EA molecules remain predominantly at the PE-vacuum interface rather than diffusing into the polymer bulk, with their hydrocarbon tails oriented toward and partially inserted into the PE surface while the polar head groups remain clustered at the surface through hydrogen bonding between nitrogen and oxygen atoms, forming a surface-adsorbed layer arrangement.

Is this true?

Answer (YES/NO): NO